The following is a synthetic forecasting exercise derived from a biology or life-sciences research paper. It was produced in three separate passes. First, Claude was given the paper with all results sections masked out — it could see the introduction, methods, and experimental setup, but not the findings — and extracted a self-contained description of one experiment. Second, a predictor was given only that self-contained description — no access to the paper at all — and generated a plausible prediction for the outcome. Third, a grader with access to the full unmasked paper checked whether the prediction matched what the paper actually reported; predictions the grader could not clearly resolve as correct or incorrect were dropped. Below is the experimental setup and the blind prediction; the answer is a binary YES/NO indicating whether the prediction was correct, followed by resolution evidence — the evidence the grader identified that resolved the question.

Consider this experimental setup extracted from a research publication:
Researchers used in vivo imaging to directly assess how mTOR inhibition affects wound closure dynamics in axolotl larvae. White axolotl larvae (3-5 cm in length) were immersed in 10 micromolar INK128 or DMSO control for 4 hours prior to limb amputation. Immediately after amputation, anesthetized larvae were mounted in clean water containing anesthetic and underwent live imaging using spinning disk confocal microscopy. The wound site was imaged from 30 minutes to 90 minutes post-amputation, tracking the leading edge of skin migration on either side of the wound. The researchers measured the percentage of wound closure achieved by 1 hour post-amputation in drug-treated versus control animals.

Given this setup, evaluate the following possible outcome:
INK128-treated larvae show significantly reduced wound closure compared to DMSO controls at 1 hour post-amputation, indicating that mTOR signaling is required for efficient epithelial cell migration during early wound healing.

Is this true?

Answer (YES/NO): YES